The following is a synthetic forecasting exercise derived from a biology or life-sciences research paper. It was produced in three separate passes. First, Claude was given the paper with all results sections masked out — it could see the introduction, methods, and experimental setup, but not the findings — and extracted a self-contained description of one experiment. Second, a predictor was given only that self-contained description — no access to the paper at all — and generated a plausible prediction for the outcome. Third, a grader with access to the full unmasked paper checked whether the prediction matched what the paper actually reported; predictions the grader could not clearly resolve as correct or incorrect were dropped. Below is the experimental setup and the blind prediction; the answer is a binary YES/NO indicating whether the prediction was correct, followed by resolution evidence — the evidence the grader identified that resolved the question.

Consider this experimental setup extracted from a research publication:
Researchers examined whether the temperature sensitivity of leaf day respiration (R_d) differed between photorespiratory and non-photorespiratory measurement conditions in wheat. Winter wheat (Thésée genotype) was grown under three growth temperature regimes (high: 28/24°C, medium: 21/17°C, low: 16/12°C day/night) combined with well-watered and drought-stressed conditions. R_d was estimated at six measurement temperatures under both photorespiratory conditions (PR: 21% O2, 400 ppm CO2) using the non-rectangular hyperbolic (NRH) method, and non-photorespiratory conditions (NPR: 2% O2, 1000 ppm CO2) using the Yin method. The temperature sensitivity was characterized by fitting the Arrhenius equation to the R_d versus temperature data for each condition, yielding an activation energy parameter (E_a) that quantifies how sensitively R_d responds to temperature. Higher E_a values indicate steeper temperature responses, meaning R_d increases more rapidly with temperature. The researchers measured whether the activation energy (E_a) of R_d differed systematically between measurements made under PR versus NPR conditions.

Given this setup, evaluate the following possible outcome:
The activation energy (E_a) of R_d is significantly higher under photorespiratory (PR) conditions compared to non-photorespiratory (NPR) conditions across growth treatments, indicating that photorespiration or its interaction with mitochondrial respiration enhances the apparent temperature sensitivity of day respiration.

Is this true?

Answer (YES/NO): NO